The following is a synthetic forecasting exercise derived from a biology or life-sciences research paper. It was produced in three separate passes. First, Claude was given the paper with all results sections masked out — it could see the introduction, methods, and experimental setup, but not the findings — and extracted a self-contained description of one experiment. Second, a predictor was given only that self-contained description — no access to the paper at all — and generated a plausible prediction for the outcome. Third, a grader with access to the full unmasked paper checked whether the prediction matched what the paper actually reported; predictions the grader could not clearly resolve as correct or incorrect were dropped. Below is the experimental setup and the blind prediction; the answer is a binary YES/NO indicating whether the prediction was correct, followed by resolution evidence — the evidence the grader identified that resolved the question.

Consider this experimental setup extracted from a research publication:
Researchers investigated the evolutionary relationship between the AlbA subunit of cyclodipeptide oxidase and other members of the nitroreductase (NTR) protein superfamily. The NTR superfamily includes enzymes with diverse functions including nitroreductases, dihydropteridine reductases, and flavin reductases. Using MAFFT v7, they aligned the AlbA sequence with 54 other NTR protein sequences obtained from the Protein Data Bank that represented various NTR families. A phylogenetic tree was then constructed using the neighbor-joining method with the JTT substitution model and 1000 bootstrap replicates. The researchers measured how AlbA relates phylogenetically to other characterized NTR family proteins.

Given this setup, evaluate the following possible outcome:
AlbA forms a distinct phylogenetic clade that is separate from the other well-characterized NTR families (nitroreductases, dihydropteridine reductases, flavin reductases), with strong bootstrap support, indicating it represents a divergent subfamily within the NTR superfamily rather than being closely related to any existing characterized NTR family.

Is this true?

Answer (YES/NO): NO